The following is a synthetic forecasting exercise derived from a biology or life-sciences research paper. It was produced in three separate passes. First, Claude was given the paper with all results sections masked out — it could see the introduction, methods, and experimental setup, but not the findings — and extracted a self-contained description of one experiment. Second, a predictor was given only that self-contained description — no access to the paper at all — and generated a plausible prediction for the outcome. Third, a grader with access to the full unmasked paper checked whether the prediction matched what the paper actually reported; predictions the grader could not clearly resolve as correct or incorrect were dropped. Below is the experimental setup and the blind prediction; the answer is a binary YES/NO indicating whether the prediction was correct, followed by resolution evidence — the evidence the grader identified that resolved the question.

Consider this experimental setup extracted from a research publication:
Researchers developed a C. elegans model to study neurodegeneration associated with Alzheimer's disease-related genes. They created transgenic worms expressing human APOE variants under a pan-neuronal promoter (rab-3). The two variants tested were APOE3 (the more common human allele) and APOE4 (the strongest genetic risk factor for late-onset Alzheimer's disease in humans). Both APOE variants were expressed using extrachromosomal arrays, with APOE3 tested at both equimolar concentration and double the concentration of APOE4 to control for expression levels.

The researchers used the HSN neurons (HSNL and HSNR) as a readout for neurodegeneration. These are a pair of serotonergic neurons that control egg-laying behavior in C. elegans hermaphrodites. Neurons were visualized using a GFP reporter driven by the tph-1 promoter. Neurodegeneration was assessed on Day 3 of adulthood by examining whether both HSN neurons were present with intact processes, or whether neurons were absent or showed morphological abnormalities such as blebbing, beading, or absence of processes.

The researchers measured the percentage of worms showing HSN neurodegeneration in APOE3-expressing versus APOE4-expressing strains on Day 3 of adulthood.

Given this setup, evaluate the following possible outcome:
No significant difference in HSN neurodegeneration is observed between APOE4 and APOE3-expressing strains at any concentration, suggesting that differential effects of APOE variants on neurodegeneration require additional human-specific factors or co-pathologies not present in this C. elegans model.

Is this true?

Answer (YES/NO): NO